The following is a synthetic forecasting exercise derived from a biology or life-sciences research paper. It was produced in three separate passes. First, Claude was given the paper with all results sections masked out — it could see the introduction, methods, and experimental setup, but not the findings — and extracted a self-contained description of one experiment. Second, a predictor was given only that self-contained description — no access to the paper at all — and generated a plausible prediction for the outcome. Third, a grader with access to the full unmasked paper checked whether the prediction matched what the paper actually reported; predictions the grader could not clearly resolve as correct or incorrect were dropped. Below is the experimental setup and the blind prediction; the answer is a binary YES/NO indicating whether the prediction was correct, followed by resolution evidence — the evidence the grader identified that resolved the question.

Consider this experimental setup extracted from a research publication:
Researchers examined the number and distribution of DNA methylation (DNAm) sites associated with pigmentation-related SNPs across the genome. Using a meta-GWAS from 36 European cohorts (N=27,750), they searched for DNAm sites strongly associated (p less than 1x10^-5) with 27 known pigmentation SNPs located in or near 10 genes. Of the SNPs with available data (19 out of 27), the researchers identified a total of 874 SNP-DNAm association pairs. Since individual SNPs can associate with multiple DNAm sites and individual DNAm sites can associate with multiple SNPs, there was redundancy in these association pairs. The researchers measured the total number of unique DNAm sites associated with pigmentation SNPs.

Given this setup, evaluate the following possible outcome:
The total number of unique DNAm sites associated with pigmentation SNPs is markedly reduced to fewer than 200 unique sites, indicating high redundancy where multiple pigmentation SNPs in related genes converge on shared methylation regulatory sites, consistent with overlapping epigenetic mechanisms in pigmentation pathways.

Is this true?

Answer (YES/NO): NO